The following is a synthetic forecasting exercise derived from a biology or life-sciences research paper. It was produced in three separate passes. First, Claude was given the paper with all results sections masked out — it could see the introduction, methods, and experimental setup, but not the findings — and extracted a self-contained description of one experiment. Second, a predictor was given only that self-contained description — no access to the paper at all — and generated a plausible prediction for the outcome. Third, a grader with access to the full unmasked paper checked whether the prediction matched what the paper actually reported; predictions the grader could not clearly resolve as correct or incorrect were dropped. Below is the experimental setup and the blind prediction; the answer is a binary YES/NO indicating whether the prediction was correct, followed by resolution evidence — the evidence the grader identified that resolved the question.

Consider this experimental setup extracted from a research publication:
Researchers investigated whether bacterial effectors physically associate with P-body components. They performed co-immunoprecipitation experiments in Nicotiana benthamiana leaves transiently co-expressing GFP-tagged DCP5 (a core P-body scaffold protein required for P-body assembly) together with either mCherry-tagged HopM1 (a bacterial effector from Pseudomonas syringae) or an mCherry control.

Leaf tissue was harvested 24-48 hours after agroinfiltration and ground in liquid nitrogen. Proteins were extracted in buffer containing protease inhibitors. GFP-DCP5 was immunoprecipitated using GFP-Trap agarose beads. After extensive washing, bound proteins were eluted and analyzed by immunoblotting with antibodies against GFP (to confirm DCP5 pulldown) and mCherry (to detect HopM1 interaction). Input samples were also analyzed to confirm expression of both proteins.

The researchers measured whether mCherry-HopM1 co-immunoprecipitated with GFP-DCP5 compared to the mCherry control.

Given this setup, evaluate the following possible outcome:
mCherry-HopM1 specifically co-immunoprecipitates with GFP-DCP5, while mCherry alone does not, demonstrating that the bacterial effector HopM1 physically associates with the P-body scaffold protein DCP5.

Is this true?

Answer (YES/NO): NO